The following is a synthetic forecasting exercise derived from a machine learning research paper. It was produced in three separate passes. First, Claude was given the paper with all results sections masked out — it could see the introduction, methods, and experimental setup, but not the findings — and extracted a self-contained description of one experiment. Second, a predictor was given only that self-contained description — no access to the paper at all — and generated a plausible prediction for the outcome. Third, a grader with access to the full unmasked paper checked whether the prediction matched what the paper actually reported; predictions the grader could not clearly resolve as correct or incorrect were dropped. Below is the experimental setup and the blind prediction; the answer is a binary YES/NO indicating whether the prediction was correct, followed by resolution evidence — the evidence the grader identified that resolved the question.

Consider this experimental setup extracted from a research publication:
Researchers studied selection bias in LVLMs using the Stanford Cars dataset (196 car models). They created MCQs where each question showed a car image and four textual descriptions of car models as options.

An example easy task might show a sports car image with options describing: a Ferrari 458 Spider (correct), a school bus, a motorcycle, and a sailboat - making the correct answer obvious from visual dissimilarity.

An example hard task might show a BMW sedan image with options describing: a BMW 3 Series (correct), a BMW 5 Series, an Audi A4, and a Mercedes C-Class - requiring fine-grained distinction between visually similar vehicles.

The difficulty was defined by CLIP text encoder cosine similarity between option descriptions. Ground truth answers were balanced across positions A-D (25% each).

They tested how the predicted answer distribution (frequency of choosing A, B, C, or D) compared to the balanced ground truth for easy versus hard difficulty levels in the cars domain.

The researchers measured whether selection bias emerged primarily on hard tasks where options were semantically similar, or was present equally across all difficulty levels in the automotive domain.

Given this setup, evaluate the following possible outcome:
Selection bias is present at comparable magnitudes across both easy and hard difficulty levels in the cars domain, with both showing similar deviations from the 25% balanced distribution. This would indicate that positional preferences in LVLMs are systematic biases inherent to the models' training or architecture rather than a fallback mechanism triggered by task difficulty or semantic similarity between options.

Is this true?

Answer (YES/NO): NO